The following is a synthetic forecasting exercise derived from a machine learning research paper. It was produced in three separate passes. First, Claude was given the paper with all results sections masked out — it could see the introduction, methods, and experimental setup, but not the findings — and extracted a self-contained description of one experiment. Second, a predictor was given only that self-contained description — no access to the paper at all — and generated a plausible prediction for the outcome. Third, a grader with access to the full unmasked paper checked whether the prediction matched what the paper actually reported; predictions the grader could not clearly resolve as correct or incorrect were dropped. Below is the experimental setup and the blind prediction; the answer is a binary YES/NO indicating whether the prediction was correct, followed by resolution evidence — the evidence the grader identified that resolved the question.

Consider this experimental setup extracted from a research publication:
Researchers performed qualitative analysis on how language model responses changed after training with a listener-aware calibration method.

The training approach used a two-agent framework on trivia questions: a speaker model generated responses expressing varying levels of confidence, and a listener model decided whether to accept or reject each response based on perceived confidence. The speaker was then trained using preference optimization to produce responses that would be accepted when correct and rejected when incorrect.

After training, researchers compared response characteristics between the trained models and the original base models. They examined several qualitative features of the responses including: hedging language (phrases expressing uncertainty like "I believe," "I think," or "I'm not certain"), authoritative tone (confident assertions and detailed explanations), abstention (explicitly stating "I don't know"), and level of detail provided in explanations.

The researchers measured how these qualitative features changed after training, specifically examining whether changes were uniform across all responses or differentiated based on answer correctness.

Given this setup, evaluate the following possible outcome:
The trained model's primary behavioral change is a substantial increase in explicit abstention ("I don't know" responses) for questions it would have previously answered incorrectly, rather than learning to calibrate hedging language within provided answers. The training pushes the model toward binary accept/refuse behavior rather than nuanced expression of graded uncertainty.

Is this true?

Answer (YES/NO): NO